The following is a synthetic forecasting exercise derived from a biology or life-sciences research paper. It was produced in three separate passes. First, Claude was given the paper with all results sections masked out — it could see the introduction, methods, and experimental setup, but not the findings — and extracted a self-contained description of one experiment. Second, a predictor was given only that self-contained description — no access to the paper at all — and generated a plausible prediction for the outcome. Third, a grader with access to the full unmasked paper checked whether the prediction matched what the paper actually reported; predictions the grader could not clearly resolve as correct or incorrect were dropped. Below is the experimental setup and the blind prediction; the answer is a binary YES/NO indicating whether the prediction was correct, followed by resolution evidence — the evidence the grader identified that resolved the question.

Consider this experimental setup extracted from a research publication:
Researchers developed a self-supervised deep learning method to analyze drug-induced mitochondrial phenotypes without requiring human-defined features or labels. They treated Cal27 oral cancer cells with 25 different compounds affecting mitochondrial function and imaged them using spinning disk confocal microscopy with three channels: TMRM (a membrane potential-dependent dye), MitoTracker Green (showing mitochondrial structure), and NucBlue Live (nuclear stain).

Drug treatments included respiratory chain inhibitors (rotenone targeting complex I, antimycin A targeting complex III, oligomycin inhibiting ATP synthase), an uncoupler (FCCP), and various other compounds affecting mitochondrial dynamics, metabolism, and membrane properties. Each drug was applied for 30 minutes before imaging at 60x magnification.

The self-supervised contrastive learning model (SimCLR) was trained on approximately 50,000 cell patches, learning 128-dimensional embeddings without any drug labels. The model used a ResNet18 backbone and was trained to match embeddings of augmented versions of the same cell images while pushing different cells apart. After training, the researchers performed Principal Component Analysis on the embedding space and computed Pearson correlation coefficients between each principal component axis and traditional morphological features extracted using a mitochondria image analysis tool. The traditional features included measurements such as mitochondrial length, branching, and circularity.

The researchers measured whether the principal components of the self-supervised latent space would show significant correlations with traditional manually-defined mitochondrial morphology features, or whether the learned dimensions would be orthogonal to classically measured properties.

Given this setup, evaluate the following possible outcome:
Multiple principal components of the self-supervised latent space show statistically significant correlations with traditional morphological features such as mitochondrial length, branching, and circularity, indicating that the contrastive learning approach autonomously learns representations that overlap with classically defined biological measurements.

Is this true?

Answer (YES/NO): YES